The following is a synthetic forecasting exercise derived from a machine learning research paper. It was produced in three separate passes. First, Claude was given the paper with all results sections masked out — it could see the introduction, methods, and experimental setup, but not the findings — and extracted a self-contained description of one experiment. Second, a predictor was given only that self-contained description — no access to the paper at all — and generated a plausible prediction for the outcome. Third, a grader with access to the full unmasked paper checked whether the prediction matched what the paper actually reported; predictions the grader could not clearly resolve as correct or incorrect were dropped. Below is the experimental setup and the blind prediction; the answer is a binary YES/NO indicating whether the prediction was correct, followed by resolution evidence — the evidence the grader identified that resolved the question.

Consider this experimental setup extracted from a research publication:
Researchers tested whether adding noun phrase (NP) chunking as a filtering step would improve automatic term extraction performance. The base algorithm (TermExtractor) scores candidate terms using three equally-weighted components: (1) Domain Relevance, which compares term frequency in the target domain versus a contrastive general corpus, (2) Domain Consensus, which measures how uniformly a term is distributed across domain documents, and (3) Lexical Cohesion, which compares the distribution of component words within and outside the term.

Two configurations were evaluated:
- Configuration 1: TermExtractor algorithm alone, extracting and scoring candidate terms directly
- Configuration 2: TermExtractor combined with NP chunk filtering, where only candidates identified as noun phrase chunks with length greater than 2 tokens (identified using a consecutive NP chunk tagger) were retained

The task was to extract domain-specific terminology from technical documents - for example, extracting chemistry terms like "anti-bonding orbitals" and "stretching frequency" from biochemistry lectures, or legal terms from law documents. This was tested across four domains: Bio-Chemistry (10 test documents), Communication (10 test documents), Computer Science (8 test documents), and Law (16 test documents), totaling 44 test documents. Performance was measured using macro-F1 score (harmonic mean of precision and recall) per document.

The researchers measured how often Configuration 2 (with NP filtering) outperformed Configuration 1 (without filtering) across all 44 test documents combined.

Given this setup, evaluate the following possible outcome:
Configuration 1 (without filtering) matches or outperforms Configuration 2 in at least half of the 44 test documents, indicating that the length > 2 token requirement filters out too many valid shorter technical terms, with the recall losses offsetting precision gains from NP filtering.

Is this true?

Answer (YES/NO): YES